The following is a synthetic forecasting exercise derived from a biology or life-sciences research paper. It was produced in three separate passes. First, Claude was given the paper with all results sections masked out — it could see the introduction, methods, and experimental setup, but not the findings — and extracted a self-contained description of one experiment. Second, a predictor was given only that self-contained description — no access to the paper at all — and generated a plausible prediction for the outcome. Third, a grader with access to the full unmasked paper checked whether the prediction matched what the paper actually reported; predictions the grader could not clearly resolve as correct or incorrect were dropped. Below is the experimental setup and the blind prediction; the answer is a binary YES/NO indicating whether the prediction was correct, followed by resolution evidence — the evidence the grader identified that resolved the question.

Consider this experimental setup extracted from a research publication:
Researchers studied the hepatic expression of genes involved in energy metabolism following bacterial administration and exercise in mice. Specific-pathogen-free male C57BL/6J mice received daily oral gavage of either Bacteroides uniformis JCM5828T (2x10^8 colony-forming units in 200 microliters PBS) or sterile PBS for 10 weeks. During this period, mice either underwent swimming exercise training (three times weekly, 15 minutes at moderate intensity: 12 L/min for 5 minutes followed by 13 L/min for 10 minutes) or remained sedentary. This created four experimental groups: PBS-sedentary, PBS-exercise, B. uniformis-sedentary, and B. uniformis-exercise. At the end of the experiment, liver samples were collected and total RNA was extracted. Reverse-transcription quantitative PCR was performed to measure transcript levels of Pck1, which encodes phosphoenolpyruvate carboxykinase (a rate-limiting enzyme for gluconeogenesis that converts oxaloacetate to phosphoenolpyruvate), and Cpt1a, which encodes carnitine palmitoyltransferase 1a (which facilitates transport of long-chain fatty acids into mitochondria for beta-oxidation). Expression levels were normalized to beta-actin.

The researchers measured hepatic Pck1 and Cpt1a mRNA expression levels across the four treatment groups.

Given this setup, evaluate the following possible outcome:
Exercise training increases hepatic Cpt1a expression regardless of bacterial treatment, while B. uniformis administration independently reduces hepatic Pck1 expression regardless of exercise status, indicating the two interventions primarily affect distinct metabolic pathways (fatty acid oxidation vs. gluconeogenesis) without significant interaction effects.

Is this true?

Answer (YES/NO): NO